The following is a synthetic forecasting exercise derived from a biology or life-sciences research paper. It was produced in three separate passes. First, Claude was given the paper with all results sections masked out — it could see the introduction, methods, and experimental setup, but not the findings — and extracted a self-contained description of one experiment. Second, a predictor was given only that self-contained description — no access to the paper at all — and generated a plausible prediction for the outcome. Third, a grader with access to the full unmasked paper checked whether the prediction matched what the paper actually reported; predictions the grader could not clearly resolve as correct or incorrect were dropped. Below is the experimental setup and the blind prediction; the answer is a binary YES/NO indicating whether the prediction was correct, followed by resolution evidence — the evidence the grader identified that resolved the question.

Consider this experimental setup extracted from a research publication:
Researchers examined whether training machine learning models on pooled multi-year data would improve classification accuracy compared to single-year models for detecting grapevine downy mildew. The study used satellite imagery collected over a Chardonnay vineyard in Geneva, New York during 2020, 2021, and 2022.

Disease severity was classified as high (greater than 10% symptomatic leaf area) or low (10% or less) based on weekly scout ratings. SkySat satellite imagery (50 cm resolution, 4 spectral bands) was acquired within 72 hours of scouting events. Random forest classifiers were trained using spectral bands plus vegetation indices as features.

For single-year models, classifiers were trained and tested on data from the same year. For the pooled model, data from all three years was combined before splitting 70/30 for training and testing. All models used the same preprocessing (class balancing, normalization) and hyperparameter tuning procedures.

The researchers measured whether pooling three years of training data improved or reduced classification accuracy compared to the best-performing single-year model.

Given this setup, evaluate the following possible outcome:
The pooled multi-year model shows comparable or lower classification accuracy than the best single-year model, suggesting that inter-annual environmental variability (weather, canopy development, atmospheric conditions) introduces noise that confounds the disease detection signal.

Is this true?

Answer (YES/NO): YES